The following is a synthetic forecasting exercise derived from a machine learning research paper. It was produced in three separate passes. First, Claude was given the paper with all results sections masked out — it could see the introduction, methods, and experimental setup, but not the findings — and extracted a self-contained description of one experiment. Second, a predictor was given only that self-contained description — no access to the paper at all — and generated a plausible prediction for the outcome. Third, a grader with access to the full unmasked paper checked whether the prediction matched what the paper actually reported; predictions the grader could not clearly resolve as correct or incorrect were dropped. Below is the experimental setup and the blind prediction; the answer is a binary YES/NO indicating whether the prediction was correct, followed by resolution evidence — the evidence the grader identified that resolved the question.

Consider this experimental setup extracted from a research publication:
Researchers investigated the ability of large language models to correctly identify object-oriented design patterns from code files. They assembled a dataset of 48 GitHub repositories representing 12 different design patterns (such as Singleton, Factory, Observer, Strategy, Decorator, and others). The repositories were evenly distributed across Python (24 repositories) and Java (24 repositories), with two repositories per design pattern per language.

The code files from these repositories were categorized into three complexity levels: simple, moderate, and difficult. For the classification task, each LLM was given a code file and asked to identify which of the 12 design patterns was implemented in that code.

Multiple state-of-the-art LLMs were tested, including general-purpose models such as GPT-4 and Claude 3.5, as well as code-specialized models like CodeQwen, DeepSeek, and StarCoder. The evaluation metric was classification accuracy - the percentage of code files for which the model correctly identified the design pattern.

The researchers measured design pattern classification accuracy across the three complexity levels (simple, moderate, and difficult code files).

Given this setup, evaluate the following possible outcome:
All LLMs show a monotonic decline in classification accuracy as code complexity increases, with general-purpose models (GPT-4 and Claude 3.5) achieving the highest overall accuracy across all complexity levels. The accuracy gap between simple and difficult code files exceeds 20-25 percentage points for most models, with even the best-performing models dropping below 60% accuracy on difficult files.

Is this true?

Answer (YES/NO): NO